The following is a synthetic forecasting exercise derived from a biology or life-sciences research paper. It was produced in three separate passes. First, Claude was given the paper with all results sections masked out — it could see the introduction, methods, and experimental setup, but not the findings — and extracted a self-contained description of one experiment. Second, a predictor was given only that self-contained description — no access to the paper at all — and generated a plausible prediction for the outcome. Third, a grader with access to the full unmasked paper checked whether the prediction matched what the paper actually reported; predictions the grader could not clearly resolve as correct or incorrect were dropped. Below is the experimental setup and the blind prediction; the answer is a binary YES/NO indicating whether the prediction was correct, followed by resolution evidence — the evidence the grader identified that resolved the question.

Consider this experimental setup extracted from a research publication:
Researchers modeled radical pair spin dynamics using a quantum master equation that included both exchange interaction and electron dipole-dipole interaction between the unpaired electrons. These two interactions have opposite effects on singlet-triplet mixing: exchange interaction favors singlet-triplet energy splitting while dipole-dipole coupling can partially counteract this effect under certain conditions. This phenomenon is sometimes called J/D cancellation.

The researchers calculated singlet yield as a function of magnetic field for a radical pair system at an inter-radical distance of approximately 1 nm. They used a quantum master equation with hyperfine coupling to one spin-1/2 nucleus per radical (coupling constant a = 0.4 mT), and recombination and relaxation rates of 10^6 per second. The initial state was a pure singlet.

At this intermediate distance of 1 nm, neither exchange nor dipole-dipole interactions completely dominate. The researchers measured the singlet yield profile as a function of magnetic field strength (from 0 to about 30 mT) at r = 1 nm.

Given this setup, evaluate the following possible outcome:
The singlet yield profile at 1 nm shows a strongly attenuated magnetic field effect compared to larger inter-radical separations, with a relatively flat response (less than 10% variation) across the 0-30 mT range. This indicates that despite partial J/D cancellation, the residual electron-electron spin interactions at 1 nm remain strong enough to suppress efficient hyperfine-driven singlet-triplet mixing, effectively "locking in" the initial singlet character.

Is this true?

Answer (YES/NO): NO